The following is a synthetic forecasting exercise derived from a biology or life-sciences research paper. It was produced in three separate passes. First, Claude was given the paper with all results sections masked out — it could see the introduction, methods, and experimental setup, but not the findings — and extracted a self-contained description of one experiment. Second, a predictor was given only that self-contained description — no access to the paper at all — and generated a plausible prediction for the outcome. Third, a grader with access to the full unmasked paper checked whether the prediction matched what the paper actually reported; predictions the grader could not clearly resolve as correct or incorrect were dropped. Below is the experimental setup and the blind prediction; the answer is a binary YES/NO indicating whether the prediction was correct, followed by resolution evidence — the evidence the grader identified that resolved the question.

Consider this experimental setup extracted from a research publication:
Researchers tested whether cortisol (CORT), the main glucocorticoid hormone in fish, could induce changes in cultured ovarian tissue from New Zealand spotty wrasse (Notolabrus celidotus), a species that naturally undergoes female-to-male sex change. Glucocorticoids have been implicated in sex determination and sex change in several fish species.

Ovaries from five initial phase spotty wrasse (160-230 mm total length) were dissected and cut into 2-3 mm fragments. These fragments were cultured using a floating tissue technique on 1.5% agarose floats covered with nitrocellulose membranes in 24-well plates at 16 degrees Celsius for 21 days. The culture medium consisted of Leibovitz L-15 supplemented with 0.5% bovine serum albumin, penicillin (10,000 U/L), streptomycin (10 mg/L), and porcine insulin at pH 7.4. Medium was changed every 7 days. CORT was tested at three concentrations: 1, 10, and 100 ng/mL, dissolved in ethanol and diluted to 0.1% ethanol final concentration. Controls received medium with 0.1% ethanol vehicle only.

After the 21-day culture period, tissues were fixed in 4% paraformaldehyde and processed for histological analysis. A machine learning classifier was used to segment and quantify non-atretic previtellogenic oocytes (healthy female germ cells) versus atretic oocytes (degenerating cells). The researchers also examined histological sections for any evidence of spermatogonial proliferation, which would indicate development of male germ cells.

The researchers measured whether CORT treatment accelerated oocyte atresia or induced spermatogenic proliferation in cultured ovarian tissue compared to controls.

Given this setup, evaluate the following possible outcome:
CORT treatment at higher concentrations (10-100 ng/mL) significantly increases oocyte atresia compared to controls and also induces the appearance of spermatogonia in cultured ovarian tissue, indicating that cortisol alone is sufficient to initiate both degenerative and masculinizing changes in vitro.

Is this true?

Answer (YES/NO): NO